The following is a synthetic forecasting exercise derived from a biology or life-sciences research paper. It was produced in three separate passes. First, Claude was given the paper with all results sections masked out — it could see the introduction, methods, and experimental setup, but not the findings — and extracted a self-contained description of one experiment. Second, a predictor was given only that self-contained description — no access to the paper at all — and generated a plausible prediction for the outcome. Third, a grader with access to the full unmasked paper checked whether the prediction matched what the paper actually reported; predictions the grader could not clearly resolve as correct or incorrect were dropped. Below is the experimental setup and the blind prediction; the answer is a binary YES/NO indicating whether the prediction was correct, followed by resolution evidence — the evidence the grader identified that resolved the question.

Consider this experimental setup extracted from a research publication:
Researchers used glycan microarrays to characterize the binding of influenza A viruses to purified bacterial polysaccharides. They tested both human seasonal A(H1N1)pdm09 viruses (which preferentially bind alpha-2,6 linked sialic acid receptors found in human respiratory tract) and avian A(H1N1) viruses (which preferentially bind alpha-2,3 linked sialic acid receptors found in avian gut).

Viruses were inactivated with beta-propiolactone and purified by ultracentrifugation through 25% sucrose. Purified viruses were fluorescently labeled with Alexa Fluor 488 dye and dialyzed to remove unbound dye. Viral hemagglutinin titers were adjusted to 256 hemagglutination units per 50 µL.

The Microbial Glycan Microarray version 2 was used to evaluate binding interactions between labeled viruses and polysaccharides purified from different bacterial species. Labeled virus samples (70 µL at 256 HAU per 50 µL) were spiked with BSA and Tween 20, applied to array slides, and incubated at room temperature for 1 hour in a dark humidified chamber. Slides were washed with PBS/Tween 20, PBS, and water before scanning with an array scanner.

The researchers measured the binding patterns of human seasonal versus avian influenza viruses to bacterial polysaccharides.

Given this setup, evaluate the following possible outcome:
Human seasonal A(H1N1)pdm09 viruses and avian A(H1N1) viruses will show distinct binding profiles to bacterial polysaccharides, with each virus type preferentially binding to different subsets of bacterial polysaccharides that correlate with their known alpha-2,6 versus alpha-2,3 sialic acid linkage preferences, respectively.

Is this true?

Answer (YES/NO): NO